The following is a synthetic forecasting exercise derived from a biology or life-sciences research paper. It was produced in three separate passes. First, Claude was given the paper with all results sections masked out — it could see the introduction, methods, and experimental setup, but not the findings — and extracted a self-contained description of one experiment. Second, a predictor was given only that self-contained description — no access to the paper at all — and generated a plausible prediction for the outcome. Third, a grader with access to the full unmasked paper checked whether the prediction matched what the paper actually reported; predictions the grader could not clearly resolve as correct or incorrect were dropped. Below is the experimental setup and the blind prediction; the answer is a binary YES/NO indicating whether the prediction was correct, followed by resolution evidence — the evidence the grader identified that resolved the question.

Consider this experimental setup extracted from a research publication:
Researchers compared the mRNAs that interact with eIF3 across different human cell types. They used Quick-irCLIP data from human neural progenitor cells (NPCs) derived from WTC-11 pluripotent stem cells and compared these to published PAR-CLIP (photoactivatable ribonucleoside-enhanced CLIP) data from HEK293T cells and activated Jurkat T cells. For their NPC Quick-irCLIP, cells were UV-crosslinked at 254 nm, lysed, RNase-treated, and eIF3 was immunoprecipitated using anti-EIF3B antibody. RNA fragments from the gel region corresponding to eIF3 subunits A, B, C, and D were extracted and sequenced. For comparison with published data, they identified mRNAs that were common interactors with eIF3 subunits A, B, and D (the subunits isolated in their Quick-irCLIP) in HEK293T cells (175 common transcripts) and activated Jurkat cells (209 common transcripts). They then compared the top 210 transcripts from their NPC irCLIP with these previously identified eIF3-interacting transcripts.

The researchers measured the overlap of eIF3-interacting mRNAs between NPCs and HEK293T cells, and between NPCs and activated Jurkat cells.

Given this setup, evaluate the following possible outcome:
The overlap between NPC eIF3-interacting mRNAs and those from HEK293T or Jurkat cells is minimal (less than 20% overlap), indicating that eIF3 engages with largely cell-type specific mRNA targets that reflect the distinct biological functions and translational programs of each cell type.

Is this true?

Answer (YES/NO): YES